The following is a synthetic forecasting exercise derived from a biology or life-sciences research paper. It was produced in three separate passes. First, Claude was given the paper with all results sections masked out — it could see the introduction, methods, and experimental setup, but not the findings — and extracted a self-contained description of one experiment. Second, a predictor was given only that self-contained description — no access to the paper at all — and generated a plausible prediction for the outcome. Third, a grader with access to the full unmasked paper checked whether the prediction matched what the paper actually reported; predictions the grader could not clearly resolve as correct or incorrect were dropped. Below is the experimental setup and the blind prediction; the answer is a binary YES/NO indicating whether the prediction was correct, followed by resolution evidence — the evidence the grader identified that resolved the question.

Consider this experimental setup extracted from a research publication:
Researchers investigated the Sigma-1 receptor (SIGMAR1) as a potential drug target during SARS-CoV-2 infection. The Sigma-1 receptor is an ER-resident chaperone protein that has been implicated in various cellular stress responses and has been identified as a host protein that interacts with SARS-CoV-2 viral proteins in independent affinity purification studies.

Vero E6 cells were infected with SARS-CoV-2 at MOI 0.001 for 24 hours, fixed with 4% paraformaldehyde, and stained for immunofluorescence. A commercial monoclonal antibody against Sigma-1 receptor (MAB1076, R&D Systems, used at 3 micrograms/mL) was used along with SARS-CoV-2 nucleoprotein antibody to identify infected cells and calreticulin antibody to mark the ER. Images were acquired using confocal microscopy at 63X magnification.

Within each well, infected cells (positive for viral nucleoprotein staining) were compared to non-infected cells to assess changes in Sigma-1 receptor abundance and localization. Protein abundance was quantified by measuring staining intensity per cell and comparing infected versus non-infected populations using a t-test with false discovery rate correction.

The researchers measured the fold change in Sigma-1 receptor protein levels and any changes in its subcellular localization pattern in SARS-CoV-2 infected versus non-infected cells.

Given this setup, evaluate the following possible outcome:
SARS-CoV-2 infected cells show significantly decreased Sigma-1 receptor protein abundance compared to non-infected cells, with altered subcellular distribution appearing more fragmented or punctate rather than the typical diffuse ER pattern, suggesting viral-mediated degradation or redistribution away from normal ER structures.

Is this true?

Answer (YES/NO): NO